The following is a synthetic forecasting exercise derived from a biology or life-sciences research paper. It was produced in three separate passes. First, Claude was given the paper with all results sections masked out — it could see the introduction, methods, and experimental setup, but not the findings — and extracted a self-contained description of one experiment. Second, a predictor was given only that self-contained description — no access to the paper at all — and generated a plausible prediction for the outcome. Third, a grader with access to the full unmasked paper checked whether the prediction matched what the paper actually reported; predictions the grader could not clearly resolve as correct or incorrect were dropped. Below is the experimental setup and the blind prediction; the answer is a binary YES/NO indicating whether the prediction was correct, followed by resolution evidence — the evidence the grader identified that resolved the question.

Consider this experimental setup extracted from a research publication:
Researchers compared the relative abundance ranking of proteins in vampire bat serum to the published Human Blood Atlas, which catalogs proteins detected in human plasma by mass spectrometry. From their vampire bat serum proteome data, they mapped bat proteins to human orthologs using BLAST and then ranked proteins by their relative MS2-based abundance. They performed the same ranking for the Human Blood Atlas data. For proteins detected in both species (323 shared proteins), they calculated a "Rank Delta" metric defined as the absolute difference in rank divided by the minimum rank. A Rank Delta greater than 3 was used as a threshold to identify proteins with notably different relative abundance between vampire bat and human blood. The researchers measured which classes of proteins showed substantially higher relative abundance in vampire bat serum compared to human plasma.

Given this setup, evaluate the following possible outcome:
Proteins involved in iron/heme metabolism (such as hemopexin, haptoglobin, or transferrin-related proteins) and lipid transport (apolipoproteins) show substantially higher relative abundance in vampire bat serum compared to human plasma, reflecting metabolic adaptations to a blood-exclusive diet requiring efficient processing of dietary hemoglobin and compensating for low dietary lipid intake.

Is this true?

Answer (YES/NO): NO